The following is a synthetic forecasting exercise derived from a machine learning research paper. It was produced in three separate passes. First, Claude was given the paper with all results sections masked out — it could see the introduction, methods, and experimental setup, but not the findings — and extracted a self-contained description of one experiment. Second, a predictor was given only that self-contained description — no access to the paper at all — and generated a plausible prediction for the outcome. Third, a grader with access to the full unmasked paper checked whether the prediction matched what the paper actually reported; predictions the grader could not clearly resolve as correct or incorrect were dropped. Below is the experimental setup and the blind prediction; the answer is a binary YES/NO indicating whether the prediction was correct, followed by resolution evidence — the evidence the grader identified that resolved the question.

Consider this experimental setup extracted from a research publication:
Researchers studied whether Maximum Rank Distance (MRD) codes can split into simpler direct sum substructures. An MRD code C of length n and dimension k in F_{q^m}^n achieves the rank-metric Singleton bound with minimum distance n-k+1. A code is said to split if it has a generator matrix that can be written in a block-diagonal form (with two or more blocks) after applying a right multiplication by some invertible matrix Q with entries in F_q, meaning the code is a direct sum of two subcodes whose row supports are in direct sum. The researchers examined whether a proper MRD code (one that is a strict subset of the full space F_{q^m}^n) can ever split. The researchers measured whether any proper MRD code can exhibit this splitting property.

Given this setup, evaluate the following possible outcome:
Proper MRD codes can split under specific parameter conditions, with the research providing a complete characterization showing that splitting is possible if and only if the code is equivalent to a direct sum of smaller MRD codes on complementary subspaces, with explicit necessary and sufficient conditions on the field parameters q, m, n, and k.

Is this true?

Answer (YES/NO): NO